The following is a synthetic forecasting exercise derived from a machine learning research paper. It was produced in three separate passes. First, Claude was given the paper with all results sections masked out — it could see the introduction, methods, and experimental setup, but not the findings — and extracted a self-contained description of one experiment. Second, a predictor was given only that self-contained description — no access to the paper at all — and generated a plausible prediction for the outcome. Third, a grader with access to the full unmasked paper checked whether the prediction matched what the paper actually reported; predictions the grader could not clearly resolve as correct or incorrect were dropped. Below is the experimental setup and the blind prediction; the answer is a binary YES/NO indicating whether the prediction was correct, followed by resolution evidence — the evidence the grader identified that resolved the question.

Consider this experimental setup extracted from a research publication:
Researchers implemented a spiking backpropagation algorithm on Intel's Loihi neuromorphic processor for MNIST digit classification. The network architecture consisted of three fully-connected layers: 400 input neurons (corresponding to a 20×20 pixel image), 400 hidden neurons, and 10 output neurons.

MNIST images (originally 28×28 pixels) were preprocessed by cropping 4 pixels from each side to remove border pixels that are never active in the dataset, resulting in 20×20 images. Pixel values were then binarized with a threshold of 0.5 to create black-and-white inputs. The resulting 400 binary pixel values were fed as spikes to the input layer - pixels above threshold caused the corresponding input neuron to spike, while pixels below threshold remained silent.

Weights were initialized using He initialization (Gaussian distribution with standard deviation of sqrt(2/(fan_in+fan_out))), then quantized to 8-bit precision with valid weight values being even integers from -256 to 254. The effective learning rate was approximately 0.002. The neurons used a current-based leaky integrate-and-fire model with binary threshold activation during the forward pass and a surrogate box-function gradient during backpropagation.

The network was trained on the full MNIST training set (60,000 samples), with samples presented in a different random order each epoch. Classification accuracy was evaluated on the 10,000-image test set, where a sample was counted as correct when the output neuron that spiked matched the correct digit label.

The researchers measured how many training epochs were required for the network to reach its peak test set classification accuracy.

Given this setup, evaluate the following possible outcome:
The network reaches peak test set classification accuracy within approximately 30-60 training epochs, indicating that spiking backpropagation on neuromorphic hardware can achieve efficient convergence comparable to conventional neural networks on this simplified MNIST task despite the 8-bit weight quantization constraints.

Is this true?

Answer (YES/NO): YES